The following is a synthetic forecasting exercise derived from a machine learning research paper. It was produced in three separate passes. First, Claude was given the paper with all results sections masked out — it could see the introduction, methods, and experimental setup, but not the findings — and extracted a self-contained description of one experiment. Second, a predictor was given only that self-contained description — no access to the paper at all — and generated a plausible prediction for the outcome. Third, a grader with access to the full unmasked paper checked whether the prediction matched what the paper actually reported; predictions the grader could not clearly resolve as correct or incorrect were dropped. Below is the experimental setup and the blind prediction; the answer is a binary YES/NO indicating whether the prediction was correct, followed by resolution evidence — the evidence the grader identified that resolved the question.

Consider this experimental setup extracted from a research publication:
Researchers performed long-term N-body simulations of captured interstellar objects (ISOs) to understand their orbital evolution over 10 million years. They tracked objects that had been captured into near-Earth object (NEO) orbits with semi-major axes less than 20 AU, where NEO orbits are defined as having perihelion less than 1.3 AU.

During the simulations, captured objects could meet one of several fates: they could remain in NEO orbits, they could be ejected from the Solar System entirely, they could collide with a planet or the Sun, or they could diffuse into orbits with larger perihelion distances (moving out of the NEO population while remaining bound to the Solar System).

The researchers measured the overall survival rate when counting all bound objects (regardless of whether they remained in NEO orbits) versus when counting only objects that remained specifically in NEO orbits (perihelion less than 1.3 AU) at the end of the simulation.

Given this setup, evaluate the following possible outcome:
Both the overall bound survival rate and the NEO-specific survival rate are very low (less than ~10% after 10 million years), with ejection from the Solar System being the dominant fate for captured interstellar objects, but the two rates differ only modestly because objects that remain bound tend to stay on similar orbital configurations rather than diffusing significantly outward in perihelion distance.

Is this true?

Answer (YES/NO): NO